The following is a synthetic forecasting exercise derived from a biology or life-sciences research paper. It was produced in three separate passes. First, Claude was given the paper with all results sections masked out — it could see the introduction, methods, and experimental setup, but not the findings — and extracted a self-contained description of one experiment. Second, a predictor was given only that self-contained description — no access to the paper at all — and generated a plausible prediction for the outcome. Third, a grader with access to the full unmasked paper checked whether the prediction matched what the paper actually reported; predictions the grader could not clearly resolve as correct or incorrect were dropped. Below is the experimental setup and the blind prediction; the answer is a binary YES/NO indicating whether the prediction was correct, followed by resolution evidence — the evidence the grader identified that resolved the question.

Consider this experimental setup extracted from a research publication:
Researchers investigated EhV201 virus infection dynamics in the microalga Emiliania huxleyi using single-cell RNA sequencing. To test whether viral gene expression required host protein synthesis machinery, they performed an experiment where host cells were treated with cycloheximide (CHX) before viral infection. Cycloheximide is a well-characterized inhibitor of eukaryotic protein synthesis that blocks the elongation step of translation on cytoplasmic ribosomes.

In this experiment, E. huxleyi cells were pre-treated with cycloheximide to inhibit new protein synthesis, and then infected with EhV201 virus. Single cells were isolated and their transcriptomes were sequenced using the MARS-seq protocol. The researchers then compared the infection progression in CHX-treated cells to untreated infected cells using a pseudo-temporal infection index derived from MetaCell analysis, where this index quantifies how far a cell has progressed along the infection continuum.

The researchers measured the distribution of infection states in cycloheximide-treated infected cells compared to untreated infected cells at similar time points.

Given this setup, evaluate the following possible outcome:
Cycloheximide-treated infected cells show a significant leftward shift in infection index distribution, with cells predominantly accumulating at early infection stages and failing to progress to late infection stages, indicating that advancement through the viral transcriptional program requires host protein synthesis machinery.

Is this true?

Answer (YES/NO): YES